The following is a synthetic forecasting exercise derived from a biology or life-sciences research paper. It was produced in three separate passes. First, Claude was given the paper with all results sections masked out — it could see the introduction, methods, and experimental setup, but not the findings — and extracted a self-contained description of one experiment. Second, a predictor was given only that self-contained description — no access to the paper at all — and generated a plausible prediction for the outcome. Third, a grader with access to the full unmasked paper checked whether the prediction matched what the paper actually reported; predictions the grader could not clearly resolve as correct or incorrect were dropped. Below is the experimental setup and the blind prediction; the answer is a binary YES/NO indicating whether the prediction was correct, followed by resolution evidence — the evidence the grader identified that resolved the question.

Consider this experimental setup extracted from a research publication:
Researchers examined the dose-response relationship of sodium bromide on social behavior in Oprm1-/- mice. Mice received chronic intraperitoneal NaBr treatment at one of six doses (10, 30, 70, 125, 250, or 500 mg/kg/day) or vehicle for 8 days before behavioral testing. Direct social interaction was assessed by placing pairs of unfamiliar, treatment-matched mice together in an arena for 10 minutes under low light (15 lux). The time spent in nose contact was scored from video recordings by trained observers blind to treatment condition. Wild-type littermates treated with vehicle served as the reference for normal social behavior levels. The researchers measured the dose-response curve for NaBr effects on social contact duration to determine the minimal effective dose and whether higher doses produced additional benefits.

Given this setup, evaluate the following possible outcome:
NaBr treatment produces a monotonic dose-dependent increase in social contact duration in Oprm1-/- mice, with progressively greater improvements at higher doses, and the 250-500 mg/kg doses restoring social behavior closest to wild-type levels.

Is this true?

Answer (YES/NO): NO